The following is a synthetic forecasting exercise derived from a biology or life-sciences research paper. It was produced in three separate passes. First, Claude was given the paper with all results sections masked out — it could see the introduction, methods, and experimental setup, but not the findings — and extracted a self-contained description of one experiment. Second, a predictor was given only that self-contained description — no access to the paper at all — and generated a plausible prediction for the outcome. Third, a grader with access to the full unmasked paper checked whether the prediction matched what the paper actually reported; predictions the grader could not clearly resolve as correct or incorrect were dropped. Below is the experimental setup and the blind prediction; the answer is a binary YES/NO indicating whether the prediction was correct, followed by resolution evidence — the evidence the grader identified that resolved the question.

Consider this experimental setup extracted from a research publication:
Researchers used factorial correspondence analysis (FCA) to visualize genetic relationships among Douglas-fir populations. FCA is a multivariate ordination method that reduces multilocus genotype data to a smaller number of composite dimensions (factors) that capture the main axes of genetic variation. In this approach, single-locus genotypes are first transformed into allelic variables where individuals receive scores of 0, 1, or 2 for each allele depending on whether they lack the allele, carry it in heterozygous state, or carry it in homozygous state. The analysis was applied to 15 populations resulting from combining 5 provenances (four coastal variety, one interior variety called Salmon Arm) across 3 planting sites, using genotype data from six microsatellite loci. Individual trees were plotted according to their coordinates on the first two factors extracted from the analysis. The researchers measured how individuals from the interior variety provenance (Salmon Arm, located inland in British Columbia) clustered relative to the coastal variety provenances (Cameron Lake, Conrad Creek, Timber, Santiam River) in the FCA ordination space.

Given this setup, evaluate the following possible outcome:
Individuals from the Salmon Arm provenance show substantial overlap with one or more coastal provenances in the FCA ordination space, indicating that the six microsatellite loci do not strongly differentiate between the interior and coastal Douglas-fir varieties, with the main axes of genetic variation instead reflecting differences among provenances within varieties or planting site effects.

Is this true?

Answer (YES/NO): NO